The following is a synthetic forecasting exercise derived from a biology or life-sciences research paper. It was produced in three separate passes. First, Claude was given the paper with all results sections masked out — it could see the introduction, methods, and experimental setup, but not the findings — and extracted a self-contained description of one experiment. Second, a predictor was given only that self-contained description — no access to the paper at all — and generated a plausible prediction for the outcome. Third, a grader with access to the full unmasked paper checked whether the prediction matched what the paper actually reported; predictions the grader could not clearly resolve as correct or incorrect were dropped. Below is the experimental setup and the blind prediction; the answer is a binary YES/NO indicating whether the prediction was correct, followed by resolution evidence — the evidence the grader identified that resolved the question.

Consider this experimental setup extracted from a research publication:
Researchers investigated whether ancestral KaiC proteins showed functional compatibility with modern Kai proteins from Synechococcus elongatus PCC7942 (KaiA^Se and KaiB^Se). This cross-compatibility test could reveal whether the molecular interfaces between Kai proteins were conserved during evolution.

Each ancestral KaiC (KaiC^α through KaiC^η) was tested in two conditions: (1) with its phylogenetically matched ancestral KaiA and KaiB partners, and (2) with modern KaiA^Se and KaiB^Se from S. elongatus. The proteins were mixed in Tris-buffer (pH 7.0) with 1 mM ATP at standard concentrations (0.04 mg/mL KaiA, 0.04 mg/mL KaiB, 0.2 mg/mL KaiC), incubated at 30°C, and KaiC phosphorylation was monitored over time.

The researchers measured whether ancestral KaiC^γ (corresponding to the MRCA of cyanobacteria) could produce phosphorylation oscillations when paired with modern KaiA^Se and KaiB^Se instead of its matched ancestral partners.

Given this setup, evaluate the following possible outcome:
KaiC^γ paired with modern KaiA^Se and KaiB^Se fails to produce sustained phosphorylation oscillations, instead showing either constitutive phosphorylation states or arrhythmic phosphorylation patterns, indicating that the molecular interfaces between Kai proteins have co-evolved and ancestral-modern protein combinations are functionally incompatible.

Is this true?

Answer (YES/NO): NO